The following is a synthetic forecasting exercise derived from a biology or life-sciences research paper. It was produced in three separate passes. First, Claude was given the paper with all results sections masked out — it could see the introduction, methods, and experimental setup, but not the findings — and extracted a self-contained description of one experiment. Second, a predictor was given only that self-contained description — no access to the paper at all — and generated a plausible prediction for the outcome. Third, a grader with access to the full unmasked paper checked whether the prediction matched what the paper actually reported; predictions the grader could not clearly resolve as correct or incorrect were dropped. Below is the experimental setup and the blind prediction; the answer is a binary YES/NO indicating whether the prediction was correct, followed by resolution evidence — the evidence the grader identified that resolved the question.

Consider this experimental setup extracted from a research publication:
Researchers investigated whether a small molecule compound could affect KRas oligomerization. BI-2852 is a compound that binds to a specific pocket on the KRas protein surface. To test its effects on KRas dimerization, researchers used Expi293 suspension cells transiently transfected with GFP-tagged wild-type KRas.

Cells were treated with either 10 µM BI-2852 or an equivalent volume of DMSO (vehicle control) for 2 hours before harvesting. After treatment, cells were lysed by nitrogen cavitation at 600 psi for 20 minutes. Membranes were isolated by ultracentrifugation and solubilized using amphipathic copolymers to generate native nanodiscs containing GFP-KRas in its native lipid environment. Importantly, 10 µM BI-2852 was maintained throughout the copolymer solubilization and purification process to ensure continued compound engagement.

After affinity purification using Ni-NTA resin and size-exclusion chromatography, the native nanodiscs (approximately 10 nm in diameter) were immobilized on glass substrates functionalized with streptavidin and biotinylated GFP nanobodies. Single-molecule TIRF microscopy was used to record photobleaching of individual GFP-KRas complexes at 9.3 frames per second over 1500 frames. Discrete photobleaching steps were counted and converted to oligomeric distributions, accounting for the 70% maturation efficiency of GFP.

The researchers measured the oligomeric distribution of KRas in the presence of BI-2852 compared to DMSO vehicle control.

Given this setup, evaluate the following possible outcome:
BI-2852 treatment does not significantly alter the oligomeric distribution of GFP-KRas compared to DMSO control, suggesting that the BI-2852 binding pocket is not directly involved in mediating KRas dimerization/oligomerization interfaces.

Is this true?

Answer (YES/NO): NO